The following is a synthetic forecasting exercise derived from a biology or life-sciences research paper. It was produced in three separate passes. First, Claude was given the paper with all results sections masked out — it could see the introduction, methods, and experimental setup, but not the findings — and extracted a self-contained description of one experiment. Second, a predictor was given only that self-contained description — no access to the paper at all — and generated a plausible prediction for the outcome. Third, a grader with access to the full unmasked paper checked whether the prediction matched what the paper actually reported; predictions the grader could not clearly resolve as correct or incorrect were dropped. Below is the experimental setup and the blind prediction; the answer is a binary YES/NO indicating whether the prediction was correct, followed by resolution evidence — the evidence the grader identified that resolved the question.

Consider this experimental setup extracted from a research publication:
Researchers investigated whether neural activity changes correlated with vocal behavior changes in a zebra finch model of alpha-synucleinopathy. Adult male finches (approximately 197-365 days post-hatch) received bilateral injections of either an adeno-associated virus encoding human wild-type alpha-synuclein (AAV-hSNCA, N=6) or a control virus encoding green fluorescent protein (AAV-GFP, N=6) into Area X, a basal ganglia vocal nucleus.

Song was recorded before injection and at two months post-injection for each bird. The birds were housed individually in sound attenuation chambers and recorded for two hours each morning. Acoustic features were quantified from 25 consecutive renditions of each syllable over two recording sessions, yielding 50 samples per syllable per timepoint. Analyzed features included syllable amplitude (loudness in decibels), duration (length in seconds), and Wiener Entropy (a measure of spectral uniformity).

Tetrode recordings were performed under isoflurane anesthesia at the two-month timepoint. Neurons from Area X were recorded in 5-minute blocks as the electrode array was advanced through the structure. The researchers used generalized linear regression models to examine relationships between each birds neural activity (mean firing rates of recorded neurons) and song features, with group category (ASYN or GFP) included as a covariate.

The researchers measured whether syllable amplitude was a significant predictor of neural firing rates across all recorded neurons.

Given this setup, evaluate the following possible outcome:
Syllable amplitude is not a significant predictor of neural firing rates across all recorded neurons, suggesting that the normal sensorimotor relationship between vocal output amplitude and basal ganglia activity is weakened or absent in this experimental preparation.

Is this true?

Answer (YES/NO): YES